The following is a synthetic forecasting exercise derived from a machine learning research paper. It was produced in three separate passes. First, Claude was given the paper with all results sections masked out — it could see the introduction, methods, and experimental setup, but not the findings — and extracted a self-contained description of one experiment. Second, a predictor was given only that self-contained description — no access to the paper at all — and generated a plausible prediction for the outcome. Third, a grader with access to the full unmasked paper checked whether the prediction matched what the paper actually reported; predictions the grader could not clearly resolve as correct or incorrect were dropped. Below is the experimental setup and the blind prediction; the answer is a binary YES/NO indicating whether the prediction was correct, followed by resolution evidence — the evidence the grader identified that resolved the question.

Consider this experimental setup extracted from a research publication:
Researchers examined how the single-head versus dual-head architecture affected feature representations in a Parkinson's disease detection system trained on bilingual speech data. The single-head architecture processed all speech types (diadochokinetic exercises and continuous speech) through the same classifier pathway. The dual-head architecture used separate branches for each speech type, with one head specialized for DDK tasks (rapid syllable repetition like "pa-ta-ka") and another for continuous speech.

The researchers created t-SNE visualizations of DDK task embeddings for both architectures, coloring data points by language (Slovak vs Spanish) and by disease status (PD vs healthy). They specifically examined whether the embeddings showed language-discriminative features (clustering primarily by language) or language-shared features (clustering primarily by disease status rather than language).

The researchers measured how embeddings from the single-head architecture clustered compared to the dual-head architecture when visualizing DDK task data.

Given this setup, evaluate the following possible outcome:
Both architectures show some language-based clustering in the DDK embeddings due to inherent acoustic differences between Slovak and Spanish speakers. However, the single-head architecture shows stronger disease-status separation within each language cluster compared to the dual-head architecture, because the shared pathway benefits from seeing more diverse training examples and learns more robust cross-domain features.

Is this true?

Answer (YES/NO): NO